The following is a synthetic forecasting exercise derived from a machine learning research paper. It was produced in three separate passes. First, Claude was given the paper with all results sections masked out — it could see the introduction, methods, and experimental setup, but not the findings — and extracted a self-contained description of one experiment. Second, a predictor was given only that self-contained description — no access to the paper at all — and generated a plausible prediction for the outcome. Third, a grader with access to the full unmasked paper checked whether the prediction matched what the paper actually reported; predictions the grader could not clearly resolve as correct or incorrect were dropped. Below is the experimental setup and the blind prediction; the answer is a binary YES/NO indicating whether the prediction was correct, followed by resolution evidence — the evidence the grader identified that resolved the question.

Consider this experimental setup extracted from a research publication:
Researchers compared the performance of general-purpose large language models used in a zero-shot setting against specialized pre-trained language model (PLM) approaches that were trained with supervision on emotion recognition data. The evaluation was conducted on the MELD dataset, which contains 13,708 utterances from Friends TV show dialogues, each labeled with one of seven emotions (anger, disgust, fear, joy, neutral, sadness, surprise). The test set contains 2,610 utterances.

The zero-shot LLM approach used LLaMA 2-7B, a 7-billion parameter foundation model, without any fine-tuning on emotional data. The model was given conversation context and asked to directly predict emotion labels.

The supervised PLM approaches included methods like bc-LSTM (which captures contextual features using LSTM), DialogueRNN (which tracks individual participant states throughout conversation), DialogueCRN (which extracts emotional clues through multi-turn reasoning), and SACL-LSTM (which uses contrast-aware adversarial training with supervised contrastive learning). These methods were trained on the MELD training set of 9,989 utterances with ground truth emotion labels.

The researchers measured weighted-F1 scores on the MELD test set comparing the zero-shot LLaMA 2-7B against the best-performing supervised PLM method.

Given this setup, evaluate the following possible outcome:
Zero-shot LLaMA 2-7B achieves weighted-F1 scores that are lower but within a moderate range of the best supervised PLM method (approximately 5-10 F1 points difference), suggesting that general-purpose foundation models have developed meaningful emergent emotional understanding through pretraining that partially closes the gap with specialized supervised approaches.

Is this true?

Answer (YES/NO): NO